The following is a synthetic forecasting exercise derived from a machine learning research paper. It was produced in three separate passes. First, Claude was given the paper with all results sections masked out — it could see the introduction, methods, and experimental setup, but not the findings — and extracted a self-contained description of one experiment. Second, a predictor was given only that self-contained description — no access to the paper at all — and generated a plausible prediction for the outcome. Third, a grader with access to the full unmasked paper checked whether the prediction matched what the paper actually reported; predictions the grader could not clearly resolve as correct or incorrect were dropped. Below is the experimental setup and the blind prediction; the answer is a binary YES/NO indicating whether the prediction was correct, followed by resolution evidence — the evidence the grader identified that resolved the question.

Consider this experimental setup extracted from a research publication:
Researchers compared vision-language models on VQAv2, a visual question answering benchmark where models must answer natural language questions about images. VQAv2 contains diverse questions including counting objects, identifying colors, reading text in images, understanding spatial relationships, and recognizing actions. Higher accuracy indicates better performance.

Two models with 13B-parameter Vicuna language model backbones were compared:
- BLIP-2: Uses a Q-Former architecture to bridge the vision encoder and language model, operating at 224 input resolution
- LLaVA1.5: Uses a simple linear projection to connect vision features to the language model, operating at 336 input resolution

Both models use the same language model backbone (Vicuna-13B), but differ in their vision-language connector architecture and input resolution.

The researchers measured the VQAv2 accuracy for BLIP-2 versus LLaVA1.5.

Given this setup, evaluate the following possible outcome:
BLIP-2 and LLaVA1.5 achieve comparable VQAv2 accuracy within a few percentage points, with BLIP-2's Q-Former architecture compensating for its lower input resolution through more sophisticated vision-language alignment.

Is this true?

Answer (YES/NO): NO